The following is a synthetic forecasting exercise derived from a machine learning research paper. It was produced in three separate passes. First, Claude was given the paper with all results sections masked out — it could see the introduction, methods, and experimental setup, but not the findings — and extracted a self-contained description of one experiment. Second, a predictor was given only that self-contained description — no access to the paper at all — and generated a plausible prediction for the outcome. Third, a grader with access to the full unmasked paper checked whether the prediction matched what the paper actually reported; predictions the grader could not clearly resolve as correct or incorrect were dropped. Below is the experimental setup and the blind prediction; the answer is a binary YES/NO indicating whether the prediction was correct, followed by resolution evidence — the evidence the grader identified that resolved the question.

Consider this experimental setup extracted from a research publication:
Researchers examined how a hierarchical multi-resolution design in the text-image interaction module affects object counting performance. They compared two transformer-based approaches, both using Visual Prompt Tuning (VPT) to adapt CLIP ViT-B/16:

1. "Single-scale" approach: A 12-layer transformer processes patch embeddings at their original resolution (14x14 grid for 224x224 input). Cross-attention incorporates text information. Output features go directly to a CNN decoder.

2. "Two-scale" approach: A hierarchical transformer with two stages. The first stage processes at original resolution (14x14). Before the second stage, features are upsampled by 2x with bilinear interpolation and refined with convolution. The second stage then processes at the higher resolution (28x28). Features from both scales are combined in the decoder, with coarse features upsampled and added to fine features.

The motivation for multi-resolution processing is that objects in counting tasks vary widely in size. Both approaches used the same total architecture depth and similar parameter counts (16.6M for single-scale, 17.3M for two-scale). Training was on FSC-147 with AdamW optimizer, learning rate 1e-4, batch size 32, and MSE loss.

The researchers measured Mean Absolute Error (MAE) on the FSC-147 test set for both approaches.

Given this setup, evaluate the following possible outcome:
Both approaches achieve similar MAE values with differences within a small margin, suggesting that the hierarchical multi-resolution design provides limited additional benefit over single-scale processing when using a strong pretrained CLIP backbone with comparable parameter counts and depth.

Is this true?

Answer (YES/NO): NO